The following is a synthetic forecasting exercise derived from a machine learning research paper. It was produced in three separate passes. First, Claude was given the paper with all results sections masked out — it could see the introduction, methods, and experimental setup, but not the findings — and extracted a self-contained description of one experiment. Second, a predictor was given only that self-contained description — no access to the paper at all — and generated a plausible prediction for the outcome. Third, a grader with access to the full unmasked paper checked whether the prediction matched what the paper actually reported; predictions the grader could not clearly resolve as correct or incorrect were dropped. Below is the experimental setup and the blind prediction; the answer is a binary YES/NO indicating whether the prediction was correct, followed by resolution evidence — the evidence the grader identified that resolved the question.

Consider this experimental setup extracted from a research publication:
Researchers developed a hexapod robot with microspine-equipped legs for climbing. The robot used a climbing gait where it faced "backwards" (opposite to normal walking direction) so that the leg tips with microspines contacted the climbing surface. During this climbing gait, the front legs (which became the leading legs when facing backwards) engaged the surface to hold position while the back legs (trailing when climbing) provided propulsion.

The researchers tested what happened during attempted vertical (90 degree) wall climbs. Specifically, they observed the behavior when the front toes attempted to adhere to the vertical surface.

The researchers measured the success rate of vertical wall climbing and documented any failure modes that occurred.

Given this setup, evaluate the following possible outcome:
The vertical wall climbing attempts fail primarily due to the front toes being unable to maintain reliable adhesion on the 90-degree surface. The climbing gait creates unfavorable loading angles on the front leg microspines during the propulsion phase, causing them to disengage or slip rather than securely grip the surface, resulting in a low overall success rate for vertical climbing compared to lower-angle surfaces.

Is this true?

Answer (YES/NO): NO